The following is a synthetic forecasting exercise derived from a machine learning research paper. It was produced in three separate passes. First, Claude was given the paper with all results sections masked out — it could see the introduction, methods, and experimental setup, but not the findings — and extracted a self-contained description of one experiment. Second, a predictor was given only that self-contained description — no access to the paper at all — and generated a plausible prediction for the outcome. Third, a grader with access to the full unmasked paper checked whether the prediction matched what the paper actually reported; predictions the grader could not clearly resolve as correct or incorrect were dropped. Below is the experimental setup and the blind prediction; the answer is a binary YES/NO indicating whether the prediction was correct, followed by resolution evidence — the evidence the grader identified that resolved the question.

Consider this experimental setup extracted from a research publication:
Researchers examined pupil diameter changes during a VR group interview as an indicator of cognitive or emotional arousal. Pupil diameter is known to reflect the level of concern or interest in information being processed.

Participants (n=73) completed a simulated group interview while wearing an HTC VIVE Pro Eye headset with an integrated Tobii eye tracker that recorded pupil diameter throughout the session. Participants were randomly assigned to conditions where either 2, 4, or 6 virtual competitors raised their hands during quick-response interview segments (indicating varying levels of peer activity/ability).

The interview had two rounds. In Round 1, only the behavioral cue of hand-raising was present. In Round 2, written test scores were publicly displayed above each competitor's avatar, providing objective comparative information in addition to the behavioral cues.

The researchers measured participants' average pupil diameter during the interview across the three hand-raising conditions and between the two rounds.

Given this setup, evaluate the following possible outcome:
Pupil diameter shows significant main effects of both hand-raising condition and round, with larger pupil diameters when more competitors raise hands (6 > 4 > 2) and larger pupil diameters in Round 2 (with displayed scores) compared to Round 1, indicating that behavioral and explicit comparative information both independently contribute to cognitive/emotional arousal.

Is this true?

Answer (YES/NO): NO